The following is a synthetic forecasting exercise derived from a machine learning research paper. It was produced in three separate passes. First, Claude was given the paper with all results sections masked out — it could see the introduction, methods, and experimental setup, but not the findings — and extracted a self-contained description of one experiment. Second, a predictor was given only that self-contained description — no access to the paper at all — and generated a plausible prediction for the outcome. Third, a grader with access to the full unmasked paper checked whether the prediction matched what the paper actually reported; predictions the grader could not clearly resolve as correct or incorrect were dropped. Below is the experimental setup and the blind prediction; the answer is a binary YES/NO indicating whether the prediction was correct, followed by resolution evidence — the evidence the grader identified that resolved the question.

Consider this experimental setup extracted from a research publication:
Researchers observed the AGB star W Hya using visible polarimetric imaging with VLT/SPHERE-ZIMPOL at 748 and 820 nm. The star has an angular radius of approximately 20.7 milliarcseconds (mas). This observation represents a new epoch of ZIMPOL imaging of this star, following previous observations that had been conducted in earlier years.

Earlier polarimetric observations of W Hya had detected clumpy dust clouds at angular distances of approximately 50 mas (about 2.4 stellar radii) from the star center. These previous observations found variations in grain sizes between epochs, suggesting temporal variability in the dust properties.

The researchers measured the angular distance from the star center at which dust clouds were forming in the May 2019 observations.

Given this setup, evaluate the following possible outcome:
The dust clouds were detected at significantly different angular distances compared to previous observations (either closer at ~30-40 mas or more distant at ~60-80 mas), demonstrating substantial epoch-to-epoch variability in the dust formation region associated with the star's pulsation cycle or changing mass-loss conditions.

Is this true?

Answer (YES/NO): YES